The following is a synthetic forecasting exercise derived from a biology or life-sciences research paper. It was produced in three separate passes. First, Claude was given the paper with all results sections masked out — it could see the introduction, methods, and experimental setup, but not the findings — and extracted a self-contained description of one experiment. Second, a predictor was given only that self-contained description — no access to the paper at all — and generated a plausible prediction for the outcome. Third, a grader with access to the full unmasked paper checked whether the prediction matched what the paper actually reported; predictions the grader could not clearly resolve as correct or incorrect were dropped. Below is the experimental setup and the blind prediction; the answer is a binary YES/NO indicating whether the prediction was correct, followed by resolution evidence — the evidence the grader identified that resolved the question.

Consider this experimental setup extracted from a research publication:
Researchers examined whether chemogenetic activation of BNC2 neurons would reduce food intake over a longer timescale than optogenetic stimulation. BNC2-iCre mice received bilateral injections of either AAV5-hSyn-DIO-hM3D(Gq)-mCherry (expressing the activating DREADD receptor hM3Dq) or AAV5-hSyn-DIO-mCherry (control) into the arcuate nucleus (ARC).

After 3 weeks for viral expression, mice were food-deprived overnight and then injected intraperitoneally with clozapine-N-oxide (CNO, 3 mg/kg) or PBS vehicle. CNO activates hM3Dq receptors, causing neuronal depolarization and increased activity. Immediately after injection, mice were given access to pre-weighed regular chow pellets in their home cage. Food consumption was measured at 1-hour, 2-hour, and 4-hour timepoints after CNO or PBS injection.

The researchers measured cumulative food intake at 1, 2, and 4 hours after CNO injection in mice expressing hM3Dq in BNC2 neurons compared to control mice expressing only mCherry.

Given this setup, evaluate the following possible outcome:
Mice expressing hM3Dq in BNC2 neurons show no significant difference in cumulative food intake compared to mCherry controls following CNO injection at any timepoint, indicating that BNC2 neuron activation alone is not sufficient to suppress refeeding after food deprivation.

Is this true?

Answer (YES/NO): NO